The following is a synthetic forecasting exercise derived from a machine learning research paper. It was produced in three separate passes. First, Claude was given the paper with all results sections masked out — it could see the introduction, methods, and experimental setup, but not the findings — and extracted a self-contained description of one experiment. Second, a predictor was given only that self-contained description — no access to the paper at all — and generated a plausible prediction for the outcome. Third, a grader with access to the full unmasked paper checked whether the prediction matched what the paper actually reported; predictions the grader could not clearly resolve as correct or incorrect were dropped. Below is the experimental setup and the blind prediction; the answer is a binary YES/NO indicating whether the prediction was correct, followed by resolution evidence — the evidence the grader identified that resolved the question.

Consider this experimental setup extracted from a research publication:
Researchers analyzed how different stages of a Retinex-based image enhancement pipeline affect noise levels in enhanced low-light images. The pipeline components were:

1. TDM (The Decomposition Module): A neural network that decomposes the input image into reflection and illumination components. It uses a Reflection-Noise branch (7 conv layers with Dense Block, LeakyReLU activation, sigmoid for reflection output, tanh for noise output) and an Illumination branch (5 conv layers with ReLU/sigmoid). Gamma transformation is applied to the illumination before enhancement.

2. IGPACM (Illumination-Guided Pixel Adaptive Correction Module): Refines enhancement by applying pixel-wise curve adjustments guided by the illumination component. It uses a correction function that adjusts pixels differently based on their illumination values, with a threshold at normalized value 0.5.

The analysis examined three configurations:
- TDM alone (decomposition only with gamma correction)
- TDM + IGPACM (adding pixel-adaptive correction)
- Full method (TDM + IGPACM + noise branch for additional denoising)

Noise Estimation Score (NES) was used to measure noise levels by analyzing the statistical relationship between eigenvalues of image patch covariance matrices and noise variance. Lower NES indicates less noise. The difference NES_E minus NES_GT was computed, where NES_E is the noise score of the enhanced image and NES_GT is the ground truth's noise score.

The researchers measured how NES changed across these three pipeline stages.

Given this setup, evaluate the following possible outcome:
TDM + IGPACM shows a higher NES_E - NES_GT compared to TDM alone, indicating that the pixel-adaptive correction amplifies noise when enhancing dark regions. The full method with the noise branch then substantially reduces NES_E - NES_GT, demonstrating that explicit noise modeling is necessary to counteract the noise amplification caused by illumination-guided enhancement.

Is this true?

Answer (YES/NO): YES